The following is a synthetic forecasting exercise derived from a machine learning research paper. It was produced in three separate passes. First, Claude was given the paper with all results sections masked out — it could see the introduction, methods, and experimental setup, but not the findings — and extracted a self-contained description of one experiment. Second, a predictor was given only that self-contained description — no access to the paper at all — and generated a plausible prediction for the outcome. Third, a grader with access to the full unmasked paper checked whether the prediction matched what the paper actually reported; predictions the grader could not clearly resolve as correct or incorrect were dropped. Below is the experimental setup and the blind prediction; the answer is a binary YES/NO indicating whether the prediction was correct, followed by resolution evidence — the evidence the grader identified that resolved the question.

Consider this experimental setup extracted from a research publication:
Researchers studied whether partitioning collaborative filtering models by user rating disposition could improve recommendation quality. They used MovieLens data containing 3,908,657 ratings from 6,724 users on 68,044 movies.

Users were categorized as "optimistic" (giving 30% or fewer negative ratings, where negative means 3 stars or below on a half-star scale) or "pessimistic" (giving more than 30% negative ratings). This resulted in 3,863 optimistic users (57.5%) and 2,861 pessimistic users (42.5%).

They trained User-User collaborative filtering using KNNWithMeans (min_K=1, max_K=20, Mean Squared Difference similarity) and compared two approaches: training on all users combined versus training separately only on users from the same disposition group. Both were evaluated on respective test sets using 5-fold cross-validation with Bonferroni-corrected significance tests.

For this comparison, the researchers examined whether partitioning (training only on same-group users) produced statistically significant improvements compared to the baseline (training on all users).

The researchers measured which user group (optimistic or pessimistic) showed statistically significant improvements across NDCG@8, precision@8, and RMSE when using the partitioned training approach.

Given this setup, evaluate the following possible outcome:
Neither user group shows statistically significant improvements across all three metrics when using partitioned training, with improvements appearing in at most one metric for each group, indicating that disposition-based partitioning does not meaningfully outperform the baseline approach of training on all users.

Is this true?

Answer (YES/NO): NO